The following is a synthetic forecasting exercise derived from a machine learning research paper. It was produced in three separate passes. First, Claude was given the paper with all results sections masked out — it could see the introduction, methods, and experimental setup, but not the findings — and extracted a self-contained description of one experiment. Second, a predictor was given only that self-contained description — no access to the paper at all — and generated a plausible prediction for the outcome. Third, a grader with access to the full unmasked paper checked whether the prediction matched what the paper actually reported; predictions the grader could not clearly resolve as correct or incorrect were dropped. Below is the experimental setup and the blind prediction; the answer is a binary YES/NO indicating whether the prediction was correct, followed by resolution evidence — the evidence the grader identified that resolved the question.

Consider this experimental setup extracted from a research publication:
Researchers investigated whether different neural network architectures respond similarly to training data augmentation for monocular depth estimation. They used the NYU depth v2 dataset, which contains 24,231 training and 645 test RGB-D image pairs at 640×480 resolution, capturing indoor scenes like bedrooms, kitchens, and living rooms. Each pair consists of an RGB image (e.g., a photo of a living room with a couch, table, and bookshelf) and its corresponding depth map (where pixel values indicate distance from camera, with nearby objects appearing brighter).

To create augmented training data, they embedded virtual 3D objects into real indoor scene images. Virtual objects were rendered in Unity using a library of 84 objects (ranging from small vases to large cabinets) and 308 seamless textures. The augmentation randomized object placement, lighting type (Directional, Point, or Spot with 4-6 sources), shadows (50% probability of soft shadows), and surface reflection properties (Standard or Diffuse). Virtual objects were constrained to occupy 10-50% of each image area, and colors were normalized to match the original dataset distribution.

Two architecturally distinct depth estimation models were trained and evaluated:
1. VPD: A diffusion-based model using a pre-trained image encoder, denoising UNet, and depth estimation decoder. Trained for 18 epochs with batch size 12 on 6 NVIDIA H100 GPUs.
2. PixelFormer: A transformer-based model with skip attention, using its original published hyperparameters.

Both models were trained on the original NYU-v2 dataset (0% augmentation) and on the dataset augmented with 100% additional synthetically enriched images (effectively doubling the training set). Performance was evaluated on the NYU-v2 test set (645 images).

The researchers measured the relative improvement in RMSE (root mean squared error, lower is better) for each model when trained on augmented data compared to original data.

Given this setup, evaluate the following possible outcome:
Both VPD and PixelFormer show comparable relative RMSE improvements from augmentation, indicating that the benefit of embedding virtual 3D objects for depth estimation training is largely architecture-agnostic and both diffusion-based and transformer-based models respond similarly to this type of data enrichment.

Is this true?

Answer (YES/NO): NO